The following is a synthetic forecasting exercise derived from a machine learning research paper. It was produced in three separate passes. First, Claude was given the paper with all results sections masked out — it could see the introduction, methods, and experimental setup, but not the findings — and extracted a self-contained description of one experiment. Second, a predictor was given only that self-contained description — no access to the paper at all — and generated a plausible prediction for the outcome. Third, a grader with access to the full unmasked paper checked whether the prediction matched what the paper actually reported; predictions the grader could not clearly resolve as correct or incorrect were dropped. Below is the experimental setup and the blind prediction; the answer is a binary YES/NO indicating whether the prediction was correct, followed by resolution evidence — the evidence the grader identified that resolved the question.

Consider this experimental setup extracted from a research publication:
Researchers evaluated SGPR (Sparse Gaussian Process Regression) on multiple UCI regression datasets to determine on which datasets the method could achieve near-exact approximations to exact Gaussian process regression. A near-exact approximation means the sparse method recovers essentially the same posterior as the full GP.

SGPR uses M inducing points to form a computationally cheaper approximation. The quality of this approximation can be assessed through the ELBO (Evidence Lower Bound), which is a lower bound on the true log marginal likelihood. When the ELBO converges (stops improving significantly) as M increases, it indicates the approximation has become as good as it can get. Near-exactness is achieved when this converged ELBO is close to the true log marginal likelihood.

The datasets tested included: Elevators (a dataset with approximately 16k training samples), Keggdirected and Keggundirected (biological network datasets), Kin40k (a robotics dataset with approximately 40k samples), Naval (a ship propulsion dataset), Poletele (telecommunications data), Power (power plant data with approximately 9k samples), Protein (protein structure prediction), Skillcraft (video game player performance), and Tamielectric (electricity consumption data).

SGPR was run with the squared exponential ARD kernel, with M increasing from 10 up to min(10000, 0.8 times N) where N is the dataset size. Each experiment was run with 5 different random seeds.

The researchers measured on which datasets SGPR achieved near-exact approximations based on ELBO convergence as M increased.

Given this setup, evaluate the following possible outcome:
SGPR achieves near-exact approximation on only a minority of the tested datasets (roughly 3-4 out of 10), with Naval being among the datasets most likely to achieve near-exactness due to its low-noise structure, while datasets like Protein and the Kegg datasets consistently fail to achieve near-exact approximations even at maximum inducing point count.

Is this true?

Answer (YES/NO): NO